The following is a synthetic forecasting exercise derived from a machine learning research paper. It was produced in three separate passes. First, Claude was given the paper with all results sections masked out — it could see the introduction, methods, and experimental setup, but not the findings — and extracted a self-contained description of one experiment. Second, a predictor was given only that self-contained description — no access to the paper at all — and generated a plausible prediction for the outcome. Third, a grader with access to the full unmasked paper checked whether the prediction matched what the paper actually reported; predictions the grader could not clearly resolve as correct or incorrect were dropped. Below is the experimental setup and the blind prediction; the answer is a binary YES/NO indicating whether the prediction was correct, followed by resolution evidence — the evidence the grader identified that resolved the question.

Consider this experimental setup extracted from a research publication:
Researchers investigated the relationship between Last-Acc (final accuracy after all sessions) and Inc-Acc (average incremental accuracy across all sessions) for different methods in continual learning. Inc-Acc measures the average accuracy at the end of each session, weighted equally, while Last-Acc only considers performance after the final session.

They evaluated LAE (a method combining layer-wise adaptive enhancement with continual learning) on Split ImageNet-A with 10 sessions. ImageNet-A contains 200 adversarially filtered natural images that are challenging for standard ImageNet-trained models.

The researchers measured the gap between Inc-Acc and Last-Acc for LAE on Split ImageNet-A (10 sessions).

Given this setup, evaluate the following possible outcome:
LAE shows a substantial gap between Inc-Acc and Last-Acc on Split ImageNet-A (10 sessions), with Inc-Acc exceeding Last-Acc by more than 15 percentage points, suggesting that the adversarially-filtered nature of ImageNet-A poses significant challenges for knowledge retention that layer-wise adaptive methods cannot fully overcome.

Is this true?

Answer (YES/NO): NO